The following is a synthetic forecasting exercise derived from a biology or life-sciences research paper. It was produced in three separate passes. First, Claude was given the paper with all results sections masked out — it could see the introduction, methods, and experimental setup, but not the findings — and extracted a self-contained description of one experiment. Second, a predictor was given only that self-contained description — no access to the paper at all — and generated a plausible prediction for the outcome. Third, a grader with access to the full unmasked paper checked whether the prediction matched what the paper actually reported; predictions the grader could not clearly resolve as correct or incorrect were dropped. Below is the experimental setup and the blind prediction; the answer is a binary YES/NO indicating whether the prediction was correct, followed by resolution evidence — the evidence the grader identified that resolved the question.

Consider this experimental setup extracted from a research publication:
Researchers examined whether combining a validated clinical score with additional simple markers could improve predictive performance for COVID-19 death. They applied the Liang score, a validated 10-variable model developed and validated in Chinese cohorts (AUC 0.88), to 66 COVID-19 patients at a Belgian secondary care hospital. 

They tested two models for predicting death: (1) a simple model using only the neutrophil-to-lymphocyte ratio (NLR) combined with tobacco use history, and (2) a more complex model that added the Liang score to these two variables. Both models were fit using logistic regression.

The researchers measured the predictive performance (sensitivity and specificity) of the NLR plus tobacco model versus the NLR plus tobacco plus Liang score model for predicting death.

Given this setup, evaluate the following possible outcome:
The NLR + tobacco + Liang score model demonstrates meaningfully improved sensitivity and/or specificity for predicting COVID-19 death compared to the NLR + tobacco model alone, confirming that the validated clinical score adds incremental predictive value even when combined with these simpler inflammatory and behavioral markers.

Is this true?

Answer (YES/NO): NO